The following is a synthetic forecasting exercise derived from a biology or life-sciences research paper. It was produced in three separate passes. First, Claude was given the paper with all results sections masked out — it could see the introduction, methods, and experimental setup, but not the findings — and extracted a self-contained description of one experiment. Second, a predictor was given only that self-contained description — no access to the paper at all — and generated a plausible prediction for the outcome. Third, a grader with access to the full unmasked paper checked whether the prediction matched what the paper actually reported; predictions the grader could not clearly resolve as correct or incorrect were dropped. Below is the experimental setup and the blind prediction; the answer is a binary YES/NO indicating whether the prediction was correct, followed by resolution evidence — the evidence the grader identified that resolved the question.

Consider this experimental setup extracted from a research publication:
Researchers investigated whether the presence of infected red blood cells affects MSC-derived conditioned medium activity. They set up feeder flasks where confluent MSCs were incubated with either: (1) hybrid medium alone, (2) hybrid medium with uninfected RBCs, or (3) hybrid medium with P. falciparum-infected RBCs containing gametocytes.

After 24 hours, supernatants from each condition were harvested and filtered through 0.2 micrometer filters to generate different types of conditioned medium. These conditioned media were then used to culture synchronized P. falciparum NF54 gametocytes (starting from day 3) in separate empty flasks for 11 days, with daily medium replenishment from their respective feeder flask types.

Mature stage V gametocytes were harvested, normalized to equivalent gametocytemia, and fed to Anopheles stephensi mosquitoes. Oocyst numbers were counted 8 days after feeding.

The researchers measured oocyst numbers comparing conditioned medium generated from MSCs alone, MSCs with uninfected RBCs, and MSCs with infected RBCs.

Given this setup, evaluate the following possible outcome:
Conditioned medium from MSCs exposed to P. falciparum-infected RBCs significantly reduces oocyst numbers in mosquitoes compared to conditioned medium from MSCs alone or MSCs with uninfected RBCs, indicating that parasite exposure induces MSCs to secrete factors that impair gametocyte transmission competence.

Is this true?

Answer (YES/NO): NO